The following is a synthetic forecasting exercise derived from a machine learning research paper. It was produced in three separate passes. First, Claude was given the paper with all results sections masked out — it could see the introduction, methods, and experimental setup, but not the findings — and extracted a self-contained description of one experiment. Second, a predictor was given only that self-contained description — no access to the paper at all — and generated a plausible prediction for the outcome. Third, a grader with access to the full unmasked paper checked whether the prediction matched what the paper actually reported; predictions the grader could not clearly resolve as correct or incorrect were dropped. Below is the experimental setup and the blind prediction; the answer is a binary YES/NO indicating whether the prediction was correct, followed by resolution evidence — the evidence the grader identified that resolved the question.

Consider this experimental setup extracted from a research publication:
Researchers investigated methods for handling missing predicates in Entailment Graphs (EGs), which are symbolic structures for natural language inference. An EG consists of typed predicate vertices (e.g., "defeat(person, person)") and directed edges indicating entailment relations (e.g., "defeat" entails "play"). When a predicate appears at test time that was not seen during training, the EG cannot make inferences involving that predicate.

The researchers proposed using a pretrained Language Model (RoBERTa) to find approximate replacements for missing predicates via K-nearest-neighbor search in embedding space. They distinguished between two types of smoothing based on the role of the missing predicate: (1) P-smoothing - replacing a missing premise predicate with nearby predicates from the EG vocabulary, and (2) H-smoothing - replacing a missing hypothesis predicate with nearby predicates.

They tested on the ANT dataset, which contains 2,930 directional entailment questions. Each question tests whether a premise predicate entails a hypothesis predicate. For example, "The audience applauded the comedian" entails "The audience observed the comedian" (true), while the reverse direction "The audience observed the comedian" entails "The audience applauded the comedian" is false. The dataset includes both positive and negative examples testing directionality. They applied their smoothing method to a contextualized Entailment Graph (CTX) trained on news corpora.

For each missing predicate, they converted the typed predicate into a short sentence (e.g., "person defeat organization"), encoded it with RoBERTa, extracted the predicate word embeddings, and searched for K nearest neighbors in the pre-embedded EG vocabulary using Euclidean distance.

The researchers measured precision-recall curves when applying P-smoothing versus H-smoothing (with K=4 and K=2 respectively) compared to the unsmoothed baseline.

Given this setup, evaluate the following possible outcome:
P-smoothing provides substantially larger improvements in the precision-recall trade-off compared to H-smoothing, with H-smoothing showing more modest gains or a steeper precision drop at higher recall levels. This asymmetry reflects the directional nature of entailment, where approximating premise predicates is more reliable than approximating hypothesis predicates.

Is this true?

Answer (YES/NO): NO